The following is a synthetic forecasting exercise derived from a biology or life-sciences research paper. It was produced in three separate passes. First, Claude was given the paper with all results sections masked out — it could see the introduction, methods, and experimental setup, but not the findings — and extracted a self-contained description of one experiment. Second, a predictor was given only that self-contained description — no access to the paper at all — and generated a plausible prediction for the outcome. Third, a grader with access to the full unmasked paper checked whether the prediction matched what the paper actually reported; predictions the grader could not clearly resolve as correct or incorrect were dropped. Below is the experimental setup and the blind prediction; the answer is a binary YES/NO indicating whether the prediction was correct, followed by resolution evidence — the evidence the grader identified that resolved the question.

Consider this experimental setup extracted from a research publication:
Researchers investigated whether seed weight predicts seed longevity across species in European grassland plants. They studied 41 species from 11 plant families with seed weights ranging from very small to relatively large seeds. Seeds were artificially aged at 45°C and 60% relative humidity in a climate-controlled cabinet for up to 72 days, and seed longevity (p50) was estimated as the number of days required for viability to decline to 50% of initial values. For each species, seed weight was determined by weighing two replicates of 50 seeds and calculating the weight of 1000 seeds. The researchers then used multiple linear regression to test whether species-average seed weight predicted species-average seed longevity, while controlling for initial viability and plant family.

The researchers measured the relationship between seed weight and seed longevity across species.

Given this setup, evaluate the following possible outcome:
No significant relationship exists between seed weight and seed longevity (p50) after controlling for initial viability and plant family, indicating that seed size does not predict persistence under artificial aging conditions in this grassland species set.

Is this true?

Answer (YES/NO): YES